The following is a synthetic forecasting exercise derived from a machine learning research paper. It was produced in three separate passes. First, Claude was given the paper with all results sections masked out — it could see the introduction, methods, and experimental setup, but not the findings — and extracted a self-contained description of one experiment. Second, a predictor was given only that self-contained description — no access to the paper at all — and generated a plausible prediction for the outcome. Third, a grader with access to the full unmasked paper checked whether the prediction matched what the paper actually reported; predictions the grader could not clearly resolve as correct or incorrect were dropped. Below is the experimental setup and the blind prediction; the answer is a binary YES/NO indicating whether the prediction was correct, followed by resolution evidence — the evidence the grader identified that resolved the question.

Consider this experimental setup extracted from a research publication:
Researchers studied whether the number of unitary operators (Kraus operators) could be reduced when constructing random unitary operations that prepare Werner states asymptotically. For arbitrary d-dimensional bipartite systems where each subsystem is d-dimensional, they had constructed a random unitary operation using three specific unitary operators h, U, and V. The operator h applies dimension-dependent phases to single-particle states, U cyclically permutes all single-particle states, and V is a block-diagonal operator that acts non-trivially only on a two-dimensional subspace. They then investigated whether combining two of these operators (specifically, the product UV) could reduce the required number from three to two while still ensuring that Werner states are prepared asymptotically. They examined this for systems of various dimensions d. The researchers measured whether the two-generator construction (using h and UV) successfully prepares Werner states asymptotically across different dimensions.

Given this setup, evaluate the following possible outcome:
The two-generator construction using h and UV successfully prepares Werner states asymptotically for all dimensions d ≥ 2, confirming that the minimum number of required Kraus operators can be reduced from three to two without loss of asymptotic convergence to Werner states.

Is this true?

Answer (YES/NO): NO